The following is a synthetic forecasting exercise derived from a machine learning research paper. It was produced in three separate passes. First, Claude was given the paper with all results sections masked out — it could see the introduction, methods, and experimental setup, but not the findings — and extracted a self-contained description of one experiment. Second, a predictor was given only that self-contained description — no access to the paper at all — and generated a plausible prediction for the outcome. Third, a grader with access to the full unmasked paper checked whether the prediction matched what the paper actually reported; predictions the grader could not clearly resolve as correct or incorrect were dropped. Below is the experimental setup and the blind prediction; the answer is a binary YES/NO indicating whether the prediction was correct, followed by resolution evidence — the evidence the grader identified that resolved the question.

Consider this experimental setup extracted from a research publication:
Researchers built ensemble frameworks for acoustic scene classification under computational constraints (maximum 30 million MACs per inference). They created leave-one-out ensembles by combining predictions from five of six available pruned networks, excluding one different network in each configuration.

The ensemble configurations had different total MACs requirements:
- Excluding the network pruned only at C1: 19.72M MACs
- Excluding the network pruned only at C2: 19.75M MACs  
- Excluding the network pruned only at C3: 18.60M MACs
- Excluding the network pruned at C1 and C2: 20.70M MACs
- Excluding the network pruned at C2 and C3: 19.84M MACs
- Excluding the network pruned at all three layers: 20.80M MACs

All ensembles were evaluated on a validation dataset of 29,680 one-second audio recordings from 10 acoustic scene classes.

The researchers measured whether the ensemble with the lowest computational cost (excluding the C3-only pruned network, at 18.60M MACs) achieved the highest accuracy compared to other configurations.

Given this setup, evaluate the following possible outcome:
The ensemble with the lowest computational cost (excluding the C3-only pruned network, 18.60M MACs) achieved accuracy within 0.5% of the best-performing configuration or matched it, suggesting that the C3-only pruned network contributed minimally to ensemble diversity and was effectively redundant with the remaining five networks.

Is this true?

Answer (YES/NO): YES